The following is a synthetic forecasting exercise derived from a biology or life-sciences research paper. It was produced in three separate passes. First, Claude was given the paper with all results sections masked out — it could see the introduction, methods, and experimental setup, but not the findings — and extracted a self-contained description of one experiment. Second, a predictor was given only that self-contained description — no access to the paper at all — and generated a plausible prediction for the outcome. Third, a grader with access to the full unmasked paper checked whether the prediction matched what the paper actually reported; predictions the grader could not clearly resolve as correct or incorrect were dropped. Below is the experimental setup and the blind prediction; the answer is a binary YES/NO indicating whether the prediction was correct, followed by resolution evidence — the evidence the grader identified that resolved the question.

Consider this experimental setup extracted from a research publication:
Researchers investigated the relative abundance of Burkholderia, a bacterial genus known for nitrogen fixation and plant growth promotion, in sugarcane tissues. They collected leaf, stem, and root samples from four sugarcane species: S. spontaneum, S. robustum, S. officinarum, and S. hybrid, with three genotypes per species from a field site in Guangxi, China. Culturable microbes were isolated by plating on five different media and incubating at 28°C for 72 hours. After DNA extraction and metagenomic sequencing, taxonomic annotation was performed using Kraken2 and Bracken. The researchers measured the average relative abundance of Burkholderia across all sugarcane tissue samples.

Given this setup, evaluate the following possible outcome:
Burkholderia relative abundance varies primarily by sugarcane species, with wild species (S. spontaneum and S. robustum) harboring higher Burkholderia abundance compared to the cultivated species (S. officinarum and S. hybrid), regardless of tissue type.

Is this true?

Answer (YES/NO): NO